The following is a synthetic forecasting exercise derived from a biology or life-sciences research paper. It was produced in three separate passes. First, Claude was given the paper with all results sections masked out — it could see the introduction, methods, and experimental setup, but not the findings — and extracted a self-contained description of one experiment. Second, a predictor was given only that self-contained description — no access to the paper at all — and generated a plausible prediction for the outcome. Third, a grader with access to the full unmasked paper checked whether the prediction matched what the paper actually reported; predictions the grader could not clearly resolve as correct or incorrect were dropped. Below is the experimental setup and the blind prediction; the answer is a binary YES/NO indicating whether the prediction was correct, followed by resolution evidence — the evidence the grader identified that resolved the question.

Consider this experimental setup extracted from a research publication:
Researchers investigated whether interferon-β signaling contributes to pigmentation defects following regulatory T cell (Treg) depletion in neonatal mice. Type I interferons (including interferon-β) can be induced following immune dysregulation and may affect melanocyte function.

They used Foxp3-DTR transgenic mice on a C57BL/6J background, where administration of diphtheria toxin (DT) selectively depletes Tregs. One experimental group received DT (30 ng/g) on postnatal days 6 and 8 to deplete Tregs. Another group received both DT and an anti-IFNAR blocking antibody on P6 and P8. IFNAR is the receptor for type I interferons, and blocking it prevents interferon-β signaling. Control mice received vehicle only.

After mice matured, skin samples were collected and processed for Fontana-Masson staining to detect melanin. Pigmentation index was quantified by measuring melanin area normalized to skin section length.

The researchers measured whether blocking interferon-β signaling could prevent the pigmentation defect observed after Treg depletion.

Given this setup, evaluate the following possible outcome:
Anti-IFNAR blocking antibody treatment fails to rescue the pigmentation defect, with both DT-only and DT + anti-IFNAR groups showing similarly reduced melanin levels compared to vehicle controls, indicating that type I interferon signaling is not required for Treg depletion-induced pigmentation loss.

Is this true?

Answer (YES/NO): YES